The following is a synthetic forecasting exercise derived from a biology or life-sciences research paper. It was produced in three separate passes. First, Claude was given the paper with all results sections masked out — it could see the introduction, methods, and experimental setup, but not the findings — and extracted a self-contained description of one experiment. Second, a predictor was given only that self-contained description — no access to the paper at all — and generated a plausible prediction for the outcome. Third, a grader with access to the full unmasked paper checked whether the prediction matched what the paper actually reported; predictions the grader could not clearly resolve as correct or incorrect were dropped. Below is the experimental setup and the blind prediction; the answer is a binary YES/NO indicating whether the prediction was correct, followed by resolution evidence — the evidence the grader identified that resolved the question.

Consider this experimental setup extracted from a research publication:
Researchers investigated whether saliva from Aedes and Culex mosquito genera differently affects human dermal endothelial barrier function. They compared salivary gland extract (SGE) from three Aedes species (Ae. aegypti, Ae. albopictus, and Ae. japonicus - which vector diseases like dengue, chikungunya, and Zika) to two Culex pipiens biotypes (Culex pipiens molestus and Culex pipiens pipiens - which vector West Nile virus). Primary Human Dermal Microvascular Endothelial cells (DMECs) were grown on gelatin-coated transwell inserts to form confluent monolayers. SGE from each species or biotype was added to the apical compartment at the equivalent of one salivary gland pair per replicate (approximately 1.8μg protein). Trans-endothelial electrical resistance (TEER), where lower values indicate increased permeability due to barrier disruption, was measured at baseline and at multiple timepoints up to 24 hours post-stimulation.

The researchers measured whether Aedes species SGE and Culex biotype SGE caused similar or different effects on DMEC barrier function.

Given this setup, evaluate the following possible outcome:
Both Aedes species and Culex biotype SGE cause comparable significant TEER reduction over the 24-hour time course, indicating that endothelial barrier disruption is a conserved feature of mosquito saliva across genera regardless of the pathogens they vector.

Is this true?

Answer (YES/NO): NO